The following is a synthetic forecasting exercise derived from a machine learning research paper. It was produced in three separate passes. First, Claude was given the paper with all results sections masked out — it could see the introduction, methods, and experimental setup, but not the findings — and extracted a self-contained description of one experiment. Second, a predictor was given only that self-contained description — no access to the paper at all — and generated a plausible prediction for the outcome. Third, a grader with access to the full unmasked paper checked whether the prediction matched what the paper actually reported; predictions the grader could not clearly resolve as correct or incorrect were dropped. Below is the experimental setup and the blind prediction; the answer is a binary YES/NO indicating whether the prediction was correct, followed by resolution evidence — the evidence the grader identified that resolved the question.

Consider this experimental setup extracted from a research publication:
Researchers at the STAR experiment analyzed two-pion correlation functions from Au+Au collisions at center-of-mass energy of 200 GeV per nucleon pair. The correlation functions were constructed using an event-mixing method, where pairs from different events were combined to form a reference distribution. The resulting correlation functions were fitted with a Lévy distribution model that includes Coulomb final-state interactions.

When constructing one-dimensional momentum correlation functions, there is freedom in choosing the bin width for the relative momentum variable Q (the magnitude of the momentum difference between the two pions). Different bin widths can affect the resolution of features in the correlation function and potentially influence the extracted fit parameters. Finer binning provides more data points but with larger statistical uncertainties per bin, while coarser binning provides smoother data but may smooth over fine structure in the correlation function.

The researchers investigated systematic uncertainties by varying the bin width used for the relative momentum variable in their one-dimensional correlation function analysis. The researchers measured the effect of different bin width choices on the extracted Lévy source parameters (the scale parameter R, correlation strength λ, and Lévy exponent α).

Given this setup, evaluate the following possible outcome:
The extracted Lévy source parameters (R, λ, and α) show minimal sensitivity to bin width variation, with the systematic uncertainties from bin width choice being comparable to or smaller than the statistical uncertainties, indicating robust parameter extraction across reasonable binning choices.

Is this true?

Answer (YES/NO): YES